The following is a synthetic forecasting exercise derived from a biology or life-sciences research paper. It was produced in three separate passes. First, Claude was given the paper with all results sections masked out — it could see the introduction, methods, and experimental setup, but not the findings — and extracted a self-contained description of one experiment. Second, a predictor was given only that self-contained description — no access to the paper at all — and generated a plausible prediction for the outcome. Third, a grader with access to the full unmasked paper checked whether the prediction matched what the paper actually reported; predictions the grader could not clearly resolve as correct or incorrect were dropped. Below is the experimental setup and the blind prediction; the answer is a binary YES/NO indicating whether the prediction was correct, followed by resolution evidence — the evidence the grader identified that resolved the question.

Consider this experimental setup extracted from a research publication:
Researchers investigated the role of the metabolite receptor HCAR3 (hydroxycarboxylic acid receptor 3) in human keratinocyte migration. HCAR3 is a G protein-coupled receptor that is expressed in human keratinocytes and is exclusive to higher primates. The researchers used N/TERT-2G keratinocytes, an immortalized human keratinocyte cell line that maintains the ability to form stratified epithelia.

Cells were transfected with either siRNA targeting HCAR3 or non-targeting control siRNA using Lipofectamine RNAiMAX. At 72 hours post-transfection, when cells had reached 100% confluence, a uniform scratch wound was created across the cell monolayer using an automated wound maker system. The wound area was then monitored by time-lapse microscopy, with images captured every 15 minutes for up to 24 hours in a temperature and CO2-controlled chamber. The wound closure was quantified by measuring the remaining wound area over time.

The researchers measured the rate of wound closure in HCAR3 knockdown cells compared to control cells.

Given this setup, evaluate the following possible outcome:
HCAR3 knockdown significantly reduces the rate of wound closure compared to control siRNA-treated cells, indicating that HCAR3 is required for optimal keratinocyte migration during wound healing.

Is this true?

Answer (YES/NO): YES